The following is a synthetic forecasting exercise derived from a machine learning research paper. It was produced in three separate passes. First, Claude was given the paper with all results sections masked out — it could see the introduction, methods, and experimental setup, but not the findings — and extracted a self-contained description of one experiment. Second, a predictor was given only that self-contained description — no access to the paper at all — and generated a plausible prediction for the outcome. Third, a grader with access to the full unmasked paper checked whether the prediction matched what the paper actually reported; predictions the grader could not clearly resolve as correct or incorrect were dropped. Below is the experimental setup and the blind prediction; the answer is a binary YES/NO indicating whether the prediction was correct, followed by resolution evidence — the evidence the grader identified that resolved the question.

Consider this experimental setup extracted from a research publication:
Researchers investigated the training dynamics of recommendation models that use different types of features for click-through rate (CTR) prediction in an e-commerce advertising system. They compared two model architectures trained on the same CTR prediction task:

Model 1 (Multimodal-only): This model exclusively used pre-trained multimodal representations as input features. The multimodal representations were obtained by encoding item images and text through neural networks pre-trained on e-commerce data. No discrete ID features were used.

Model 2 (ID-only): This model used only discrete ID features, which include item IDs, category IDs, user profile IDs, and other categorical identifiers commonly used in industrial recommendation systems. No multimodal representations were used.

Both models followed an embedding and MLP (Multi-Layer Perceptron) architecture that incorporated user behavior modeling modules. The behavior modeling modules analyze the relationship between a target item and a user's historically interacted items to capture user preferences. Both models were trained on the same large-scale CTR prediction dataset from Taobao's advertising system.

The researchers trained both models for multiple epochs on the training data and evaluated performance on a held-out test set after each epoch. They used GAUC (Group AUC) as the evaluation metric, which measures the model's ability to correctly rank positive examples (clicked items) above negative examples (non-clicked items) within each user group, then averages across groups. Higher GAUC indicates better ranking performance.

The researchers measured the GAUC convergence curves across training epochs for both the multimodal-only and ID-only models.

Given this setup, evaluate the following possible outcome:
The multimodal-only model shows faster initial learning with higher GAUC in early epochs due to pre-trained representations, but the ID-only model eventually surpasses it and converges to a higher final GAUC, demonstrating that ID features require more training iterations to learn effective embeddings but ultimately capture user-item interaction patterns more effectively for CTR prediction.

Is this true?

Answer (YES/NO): NO